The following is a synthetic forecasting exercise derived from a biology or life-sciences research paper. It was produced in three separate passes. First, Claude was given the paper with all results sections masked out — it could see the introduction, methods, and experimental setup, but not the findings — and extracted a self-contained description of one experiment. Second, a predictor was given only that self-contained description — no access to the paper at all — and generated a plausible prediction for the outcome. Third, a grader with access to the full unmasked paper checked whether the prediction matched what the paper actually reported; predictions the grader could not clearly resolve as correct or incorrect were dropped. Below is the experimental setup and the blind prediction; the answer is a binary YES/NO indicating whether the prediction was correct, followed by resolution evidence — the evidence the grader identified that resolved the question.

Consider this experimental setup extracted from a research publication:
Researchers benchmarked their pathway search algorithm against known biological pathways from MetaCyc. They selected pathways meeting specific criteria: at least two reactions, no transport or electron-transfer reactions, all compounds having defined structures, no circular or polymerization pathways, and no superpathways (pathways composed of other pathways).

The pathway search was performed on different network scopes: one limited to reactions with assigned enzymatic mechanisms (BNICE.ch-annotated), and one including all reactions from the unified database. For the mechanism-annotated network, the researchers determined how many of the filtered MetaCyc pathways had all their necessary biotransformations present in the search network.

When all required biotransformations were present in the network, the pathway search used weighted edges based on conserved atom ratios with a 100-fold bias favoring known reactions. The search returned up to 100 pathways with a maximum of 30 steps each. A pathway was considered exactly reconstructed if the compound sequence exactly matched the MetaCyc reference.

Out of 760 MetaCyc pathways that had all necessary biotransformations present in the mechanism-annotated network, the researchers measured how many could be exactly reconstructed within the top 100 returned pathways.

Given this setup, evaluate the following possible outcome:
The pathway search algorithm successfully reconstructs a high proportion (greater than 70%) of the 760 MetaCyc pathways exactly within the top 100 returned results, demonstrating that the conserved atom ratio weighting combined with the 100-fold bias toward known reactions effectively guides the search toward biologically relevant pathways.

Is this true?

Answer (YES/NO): NO